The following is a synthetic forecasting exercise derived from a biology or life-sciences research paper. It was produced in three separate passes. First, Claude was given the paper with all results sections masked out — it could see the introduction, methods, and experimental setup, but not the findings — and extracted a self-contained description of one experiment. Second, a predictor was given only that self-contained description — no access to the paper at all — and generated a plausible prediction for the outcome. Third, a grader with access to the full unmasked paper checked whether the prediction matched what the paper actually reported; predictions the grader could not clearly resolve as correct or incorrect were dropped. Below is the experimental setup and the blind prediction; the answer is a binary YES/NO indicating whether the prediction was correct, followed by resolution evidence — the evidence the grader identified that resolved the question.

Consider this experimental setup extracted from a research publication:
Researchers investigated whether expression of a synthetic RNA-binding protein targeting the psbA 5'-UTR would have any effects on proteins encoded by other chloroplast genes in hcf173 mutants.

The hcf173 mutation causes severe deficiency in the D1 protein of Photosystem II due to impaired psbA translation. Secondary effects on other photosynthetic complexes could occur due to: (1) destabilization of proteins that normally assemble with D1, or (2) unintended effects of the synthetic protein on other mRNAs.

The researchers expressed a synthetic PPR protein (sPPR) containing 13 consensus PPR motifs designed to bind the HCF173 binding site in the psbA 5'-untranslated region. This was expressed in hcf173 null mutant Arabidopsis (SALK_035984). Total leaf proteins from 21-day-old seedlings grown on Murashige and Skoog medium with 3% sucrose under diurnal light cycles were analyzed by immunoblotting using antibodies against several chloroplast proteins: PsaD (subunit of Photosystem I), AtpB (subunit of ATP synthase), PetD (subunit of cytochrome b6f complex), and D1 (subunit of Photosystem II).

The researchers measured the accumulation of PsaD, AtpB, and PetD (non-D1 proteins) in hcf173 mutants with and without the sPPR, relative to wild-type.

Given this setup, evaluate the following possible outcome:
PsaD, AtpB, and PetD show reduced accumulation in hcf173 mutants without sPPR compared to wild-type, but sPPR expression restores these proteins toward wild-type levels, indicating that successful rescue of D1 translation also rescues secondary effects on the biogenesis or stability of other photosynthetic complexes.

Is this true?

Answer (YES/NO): NO